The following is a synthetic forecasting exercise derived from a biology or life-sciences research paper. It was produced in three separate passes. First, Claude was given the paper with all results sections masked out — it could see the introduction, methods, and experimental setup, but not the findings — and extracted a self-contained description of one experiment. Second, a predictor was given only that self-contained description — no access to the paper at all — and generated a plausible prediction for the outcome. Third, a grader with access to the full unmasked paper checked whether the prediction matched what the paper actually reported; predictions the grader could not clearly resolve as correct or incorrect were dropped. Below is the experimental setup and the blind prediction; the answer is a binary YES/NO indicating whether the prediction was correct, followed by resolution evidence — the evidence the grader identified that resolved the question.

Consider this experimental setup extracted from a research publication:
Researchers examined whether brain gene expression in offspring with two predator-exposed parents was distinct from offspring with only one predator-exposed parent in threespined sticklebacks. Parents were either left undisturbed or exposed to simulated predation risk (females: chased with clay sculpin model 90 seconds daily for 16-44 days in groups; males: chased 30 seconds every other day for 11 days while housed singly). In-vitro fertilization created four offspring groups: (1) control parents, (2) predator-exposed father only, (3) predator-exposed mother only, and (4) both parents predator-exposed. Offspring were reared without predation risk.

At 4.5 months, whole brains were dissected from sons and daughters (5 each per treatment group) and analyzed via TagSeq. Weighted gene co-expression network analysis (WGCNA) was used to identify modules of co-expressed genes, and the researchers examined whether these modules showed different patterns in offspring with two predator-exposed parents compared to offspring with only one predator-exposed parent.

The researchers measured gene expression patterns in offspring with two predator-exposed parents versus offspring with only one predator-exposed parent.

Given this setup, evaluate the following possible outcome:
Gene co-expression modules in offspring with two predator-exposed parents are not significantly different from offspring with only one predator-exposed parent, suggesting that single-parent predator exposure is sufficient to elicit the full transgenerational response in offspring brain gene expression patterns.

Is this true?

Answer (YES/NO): NO